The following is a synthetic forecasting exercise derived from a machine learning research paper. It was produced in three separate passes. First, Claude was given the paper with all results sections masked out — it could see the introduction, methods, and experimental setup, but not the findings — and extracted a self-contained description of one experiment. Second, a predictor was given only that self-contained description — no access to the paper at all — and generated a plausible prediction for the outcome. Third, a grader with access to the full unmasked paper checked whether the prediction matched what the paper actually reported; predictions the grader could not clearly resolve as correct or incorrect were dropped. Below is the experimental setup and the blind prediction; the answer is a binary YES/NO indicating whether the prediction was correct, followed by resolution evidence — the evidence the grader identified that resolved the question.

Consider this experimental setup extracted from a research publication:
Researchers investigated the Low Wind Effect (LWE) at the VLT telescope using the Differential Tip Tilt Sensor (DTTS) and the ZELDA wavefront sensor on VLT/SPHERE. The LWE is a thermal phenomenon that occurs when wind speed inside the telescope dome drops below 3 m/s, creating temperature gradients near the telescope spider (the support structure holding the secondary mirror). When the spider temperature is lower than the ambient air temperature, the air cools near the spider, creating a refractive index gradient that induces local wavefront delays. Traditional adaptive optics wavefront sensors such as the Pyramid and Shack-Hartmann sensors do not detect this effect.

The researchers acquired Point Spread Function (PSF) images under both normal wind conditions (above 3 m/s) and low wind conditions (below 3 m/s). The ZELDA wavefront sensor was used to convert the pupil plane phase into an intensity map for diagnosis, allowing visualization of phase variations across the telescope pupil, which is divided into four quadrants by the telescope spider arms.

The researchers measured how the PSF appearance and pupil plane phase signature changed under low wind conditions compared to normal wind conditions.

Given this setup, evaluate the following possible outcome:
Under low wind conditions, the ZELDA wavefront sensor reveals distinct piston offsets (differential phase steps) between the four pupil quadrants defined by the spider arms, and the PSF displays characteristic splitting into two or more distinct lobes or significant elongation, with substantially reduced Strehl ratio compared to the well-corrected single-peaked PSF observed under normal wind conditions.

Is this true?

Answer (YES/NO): YES